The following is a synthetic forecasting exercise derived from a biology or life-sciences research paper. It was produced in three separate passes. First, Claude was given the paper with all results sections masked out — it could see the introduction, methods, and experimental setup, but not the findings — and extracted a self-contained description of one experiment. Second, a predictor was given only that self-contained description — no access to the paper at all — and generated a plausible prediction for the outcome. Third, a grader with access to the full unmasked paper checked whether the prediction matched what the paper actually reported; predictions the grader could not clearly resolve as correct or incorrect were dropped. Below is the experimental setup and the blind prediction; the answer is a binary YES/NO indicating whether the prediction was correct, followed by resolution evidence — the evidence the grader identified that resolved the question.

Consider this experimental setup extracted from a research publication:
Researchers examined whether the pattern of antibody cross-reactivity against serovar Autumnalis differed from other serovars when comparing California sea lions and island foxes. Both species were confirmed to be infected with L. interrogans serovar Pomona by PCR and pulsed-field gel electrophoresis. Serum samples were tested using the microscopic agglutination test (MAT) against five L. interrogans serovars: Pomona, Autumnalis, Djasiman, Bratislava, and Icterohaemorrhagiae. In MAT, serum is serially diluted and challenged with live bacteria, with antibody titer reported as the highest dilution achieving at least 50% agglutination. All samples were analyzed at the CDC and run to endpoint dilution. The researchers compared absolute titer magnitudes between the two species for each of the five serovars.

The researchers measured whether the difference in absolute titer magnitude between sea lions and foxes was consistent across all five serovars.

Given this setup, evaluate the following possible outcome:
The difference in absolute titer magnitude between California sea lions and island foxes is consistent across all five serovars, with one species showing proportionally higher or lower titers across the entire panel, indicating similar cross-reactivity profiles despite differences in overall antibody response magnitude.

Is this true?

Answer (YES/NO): NO